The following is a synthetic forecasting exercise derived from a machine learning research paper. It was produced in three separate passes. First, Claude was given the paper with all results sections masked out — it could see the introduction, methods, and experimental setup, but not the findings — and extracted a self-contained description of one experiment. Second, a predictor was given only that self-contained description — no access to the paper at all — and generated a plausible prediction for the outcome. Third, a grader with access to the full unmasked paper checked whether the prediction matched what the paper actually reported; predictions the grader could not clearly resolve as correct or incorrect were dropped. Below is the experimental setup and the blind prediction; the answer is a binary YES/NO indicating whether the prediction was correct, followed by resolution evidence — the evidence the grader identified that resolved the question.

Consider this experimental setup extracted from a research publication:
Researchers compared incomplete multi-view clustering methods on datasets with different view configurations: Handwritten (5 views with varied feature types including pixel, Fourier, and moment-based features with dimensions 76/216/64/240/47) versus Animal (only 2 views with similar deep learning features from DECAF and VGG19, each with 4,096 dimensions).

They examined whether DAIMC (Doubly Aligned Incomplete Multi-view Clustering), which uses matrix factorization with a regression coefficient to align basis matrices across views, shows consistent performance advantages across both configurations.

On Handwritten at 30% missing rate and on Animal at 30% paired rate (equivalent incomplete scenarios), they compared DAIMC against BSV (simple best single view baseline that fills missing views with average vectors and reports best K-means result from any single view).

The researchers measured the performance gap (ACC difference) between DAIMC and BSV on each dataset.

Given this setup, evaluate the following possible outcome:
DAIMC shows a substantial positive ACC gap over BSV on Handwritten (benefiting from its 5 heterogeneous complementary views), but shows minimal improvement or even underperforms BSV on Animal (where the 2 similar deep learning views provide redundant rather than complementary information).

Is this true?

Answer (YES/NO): NO